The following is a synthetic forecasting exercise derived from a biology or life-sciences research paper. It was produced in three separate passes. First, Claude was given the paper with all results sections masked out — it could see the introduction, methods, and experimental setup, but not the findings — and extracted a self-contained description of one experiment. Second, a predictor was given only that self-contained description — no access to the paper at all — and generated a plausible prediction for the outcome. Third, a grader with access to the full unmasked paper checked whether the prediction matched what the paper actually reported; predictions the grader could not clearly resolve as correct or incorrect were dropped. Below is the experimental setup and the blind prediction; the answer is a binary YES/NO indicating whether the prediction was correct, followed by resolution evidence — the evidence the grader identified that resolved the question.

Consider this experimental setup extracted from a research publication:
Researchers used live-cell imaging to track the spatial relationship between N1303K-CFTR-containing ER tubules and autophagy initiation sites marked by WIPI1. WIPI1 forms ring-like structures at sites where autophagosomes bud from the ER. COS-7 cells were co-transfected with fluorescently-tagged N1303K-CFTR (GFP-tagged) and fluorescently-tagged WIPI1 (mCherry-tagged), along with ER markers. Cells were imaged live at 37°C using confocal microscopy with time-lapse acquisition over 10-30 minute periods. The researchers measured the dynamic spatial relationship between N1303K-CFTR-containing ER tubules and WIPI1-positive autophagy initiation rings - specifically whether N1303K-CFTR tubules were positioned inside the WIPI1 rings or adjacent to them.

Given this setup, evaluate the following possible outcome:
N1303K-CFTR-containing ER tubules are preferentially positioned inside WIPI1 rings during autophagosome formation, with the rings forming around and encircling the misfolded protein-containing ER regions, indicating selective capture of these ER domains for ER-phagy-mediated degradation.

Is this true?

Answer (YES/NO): NO